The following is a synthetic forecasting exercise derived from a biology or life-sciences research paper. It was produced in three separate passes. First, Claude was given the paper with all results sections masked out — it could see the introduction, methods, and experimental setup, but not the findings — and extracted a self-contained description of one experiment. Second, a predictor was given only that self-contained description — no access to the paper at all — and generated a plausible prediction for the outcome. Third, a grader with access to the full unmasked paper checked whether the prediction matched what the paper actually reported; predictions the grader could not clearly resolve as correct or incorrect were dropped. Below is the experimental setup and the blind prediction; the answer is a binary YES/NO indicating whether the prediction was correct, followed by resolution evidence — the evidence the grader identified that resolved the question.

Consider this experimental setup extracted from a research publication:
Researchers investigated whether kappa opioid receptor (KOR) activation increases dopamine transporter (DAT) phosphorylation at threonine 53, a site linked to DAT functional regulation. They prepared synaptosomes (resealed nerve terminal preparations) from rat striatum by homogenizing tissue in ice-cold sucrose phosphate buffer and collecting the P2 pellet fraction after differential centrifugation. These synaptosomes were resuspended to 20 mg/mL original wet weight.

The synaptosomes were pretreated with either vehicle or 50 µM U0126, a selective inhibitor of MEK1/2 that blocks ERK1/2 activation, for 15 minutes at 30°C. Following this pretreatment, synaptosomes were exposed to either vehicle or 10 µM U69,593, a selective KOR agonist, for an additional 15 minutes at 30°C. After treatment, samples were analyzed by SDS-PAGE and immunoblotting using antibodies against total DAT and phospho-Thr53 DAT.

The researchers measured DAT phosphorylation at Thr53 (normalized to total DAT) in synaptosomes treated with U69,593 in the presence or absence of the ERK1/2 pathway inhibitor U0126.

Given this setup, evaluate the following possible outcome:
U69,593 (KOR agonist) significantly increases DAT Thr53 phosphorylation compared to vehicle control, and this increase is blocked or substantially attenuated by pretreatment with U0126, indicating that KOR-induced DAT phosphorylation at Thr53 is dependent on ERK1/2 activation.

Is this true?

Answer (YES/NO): YES